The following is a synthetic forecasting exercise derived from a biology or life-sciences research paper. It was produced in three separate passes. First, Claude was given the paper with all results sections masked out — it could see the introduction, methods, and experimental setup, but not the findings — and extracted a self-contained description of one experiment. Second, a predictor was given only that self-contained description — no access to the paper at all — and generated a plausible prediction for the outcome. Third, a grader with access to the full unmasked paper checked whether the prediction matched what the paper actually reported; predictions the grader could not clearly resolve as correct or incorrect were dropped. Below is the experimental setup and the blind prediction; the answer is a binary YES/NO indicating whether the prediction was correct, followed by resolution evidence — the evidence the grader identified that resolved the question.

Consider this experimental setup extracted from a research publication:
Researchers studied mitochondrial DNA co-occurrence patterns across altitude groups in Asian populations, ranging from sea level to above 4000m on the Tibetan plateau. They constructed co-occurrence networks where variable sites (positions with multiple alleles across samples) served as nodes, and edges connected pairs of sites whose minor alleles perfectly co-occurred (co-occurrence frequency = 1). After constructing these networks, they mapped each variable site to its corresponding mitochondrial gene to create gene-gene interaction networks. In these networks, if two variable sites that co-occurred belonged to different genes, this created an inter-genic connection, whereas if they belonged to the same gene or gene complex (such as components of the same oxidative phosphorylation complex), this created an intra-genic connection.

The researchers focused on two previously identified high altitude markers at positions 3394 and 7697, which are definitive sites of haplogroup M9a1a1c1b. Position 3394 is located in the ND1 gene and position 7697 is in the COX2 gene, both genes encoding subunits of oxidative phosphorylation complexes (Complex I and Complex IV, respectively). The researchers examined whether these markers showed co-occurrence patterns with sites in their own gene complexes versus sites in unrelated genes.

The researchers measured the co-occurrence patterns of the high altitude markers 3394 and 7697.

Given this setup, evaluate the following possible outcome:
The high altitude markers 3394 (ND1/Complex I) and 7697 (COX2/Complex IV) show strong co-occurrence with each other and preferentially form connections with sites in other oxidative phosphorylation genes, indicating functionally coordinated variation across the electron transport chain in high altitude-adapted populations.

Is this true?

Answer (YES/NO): NO